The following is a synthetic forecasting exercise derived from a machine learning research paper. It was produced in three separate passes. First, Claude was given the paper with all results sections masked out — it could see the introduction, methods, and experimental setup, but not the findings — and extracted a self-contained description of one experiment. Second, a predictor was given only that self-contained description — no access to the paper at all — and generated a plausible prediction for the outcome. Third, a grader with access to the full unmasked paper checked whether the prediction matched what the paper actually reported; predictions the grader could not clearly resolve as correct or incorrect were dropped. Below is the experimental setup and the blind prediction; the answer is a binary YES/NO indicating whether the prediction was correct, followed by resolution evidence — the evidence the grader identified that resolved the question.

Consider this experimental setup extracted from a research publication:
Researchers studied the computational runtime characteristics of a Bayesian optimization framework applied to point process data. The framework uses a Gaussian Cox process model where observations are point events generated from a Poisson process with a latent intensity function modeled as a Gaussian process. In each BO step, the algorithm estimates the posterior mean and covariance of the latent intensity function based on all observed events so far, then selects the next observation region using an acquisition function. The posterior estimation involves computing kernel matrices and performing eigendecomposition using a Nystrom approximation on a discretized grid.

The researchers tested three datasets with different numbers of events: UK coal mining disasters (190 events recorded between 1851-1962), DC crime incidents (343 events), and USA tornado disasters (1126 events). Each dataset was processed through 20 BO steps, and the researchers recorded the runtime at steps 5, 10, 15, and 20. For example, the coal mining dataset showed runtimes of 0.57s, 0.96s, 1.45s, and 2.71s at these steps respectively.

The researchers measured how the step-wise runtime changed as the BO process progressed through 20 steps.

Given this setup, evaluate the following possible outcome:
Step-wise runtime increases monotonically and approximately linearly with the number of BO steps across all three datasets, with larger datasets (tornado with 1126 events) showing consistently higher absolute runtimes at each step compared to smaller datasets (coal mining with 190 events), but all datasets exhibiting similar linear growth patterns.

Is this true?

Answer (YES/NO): NO